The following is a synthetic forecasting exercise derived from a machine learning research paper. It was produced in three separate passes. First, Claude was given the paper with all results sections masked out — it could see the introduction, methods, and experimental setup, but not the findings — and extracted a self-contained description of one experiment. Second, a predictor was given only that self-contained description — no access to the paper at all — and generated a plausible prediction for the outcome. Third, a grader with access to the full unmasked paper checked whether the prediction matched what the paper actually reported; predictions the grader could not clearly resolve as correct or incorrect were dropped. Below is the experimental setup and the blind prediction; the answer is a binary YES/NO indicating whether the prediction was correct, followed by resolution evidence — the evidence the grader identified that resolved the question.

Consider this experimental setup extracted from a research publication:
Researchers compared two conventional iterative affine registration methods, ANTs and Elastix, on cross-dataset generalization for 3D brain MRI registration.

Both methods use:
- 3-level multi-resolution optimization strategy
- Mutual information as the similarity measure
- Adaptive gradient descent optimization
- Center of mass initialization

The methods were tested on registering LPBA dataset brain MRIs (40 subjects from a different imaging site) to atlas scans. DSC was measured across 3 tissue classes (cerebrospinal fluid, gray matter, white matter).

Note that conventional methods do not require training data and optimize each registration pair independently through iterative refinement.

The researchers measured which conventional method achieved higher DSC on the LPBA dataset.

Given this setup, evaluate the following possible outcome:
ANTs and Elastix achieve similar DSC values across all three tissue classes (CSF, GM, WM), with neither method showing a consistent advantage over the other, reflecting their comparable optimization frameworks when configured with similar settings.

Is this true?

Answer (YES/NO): YES